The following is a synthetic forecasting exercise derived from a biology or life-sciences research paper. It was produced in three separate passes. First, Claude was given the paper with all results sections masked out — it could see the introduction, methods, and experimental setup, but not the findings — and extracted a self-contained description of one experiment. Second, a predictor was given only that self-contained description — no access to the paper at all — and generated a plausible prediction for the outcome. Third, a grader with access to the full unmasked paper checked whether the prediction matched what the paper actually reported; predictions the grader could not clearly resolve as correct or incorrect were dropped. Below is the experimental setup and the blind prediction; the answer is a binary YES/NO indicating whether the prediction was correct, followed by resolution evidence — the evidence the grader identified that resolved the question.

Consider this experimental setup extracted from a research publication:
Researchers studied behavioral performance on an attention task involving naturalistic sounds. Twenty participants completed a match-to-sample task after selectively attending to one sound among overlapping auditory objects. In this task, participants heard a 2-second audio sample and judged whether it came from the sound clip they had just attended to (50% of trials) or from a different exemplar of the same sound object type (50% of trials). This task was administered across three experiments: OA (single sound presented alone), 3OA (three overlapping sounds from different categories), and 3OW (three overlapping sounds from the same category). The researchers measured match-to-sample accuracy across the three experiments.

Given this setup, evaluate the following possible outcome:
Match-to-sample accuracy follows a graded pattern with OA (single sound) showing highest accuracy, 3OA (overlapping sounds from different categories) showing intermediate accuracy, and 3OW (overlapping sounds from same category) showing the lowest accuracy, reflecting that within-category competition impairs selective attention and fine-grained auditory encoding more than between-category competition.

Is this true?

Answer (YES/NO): NO